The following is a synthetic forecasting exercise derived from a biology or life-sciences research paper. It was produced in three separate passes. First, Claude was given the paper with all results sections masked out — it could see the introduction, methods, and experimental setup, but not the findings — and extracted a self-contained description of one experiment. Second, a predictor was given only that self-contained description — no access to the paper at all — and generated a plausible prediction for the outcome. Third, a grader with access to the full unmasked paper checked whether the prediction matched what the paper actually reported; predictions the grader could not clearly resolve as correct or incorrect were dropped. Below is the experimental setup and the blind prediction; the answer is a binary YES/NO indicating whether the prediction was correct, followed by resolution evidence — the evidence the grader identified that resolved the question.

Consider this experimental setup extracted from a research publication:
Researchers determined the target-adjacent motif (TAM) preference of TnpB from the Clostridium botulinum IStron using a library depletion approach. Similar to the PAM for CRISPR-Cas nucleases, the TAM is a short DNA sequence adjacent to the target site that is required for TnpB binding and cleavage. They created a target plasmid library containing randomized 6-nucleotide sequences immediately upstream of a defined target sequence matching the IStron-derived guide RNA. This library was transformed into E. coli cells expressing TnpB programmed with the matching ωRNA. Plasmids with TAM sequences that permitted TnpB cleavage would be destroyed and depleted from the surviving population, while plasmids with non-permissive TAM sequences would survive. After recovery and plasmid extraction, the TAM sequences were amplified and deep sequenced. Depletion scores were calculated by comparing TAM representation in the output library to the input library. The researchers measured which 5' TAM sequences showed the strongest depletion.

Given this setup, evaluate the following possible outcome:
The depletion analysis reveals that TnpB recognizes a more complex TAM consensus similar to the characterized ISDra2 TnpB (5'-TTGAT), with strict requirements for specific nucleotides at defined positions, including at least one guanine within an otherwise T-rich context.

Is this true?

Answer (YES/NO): NO